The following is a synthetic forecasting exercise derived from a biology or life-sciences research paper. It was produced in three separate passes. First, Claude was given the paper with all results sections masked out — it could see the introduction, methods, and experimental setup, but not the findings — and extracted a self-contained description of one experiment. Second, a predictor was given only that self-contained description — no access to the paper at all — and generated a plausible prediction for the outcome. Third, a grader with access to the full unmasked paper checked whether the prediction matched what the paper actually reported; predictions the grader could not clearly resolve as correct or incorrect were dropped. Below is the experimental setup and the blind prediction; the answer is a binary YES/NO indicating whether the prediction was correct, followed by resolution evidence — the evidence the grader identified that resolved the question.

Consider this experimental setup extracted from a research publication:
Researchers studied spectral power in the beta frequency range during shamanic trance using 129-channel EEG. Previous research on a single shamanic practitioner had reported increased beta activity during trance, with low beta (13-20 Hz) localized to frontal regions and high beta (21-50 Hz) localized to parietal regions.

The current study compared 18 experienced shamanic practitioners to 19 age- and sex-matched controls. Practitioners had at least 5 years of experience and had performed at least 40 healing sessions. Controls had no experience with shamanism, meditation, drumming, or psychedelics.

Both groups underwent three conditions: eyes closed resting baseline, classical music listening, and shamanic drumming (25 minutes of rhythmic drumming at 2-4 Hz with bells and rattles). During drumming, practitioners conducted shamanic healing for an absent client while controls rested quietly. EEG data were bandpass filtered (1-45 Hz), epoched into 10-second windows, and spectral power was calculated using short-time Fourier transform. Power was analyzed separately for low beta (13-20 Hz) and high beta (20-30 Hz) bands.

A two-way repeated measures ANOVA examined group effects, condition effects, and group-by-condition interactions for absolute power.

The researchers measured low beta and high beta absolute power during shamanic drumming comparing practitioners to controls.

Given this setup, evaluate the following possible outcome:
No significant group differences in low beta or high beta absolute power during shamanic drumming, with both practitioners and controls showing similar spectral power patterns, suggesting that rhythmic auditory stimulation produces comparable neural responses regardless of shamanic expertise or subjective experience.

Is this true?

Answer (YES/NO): NO